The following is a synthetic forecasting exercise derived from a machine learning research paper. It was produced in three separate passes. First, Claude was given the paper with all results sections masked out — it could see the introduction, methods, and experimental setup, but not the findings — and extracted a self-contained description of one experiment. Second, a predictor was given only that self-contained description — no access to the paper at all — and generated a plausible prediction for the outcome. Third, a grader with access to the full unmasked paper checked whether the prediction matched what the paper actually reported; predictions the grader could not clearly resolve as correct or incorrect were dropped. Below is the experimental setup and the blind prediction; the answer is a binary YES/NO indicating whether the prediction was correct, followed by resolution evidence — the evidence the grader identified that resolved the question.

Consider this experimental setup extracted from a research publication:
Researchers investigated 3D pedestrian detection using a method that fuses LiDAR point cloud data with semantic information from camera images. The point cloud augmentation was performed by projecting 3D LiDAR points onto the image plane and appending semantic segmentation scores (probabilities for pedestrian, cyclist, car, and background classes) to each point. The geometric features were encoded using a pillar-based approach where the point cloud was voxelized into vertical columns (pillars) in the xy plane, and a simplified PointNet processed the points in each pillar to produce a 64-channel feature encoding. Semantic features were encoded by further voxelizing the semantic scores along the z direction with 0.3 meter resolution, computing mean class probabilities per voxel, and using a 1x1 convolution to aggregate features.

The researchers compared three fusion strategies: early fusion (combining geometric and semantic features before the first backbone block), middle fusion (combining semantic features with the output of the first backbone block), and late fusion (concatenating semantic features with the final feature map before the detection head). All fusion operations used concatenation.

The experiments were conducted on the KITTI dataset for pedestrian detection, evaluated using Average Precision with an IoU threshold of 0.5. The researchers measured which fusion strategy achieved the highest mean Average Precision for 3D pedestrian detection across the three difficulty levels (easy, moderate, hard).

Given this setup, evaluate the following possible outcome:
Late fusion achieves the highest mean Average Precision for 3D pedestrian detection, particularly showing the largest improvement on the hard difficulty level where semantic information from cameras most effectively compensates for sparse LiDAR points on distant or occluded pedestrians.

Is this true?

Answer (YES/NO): NO